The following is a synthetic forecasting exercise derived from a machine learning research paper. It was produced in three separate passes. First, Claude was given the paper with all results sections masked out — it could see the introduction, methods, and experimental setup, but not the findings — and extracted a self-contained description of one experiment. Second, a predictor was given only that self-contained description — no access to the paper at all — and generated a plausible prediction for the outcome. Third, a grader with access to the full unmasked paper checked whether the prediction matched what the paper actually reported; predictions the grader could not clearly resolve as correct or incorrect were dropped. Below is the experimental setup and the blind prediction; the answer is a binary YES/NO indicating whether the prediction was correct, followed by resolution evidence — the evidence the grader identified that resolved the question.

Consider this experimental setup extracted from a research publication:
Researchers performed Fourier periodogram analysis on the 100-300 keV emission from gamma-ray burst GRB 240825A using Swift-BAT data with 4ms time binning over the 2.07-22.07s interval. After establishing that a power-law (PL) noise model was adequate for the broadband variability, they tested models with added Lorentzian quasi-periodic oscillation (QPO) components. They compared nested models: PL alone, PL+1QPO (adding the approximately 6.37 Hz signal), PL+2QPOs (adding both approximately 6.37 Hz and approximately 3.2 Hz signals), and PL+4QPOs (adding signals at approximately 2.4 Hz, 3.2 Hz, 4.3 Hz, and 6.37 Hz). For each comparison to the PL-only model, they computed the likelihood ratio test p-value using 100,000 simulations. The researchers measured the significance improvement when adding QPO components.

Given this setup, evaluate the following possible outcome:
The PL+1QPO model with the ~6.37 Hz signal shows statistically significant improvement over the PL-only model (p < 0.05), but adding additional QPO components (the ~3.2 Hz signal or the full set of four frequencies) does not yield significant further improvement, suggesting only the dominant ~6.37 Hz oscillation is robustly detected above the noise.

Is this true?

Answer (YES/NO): NO